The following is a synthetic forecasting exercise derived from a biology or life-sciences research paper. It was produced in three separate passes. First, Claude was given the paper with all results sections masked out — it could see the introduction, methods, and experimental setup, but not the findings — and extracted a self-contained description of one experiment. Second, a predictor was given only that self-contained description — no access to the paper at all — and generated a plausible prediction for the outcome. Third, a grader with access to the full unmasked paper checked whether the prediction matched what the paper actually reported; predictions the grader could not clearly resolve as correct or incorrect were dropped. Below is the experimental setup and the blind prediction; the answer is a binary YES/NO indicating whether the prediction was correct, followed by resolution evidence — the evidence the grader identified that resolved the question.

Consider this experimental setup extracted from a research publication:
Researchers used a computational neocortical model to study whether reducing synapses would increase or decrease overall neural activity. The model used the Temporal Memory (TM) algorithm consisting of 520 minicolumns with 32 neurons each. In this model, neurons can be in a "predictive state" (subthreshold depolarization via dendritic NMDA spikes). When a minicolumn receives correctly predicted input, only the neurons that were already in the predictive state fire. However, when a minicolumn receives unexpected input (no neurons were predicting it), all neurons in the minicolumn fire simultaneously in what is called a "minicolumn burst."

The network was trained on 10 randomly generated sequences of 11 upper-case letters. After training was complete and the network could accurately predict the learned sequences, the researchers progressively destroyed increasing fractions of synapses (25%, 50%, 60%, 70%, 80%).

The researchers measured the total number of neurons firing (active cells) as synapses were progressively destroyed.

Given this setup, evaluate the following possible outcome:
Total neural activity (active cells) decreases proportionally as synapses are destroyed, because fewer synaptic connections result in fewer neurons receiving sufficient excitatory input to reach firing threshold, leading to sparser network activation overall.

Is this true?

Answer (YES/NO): NO